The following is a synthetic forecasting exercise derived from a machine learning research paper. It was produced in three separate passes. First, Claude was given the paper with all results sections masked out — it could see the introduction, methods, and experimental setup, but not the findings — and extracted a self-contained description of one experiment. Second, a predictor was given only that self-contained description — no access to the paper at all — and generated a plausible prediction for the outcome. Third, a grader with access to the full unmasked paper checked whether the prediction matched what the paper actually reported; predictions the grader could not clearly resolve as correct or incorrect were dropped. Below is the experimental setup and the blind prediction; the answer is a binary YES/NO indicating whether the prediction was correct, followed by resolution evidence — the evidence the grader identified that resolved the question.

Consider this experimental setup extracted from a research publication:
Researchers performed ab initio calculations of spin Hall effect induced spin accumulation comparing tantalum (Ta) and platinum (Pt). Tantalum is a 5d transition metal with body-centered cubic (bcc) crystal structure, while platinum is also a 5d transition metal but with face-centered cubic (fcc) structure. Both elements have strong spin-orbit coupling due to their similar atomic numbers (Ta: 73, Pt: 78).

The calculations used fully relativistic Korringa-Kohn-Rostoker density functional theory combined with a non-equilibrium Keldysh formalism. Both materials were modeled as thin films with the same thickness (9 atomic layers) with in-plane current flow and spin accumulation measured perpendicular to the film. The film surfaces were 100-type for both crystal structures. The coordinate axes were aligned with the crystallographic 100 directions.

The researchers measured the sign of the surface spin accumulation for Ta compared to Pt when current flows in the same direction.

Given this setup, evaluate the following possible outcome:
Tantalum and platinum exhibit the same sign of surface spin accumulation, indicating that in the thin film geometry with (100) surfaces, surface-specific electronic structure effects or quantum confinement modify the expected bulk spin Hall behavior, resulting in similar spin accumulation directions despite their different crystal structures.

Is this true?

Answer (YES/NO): NO